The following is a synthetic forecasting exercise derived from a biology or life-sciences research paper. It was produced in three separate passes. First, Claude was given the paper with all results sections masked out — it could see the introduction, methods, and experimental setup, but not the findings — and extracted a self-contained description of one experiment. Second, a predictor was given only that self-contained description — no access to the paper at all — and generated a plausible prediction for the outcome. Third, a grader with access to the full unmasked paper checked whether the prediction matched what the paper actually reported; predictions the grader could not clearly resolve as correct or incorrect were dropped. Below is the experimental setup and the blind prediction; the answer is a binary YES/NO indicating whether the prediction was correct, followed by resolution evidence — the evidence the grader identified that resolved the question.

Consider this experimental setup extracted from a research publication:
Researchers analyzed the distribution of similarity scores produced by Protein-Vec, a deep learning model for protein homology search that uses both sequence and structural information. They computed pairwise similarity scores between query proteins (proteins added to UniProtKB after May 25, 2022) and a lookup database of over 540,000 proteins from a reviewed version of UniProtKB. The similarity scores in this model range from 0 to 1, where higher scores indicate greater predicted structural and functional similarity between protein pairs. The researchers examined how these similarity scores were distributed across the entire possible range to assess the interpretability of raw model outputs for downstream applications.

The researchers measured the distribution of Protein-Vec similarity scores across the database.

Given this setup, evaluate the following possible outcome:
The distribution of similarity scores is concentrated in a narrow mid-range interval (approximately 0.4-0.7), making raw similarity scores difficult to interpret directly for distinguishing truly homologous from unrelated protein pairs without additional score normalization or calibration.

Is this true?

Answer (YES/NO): NO